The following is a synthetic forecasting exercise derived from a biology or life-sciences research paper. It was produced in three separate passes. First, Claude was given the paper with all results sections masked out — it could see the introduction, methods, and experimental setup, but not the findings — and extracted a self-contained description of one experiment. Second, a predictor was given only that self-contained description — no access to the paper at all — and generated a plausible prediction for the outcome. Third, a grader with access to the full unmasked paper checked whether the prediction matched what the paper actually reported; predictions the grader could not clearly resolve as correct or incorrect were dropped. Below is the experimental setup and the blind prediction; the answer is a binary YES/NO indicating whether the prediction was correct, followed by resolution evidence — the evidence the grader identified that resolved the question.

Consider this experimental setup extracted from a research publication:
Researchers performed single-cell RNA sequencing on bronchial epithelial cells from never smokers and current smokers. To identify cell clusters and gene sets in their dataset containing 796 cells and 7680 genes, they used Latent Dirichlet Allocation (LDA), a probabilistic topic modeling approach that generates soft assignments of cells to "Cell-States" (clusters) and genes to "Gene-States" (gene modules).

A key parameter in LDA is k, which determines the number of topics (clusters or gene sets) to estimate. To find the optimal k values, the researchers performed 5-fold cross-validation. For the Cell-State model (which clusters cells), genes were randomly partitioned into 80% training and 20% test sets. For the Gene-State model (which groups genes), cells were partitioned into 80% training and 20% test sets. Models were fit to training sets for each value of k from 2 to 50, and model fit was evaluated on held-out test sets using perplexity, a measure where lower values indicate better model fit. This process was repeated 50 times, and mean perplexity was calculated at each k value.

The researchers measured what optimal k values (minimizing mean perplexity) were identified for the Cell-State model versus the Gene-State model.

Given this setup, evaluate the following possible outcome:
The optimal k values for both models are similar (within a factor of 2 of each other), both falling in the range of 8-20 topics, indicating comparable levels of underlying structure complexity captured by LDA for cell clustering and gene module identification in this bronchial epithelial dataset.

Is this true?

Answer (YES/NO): YES